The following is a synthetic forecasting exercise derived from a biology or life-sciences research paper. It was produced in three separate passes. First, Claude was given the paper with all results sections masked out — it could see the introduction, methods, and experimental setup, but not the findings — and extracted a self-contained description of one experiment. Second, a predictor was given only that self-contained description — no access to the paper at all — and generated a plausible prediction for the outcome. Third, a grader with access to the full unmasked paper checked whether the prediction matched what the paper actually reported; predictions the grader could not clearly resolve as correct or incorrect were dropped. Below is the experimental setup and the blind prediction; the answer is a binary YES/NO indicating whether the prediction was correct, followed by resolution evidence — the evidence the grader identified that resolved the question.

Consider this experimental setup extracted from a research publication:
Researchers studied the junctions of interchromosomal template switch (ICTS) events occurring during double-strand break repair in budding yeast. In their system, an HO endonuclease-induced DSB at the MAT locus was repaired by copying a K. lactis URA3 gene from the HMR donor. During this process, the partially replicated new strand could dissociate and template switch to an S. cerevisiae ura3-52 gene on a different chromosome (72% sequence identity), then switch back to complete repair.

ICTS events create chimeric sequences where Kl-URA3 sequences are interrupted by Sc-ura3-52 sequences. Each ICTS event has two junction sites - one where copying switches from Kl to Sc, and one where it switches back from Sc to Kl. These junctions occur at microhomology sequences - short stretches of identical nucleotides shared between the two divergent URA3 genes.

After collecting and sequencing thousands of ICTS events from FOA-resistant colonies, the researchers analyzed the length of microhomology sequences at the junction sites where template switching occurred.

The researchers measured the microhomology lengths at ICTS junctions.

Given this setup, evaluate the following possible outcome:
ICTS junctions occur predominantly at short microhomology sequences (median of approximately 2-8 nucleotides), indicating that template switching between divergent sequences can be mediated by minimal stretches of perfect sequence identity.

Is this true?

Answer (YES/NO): YES